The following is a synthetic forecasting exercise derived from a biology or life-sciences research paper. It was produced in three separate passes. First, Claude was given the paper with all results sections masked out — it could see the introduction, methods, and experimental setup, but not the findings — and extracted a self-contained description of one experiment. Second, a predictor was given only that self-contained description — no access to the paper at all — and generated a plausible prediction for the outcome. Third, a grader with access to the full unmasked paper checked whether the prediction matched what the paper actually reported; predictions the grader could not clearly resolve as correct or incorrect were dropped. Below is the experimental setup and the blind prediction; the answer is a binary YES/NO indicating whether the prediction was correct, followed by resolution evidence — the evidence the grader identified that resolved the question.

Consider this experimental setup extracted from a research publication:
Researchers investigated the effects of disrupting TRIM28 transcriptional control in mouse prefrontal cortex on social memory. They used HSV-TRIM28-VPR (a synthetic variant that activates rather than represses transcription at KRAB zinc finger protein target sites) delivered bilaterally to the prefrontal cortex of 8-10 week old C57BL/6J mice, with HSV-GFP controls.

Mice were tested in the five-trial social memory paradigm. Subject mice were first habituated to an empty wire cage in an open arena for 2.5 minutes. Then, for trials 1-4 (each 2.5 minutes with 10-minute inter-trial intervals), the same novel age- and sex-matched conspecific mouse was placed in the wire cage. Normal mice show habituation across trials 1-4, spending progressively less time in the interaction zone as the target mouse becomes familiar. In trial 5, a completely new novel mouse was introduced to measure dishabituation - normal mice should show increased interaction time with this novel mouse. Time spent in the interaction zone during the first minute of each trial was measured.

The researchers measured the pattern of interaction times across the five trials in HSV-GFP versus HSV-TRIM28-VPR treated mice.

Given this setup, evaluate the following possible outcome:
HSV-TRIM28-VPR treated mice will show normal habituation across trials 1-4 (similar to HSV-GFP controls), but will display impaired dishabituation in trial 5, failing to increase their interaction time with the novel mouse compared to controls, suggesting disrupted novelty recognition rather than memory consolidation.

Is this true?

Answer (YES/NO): YES